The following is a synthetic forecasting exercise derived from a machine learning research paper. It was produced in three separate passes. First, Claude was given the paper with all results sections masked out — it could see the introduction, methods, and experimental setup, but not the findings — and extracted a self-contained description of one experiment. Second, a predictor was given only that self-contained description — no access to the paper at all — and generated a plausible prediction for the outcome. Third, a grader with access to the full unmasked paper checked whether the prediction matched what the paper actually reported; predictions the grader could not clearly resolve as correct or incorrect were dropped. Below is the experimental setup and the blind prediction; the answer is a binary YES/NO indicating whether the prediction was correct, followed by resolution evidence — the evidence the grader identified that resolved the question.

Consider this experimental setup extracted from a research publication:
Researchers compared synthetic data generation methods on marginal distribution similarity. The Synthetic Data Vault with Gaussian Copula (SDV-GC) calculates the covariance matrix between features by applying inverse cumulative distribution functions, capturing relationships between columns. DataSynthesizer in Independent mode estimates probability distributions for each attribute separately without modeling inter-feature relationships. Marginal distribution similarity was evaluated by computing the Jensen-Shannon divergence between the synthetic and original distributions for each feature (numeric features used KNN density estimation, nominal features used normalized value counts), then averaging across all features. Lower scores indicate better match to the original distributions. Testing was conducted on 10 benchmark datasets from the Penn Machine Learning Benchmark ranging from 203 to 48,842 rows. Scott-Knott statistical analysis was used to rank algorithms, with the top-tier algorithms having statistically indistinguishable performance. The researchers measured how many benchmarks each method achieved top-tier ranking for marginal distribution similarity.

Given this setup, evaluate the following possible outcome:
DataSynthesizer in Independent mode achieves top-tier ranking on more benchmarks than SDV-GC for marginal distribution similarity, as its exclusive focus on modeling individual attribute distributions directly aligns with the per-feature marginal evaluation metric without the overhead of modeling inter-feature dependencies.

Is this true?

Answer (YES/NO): NO